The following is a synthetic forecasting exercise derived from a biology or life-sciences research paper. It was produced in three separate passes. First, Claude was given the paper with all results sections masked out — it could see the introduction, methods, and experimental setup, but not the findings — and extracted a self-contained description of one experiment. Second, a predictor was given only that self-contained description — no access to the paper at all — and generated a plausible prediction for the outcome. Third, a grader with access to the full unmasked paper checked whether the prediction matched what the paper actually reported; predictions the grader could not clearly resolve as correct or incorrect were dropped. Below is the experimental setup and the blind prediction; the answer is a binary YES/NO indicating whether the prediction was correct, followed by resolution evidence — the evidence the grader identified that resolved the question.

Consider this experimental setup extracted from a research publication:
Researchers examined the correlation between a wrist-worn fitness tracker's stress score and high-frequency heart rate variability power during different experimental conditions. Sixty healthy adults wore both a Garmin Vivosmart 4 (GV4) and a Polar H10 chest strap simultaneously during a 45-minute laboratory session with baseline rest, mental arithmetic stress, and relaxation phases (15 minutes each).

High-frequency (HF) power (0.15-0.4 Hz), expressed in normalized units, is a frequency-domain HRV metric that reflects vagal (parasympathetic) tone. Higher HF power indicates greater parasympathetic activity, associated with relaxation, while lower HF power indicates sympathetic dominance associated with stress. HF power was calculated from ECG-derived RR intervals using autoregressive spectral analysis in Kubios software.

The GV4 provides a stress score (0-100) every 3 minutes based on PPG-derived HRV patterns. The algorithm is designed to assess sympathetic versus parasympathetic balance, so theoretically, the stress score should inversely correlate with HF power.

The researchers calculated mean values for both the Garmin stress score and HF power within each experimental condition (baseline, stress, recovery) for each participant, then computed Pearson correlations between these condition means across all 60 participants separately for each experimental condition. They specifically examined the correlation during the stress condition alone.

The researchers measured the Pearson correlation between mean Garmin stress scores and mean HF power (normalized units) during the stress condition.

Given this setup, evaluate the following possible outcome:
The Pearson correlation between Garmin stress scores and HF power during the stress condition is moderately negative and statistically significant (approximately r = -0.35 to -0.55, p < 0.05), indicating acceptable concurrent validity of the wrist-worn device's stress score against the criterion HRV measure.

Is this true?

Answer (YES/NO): YES